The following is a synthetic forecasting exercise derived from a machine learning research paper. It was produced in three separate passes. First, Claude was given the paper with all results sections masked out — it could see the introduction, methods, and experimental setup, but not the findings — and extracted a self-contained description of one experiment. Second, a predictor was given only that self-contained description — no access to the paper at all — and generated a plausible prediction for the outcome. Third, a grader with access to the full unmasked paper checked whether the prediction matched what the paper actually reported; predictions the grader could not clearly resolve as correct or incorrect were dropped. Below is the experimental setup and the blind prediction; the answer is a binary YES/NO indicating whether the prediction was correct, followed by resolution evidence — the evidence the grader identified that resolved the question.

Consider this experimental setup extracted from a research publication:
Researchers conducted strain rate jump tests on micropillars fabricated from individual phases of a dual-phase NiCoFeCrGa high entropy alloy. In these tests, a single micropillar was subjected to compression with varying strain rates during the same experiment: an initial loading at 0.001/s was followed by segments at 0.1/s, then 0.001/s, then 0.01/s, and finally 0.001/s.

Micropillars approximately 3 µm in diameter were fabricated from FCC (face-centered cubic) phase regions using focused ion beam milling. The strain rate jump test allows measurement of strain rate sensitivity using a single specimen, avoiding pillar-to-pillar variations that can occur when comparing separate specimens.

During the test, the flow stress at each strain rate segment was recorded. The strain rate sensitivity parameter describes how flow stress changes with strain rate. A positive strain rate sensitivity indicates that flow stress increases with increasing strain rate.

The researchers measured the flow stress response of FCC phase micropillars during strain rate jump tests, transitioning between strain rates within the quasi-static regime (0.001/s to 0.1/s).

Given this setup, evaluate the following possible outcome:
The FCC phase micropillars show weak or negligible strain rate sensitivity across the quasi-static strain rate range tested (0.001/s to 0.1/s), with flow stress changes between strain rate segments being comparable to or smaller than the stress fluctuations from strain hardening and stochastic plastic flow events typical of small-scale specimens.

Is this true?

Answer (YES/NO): YES